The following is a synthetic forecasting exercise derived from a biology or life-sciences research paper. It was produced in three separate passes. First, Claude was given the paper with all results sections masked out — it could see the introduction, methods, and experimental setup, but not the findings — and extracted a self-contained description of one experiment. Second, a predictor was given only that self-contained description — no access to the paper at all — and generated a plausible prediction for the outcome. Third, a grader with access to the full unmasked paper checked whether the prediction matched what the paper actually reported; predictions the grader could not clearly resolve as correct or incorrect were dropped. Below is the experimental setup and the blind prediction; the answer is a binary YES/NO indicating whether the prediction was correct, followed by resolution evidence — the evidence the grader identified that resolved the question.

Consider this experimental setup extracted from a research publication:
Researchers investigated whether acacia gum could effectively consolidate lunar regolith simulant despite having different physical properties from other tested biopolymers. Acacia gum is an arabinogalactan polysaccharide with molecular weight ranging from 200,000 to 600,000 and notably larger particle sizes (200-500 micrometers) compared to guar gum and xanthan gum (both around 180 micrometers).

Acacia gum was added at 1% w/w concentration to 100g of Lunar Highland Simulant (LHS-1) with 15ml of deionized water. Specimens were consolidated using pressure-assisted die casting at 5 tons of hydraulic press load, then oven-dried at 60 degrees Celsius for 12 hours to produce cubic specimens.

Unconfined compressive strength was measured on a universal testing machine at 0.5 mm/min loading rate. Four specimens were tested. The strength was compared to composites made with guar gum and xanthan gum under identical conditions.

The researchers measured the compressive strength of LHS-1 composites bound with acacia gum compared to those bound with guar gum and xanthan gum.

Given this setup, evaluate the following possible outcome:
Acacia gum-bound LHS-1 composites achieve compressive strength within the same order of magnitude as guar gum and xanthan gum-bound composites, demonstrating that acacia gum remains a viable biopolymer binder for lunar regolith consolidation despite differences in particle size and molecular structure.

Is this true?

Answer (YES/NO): NO